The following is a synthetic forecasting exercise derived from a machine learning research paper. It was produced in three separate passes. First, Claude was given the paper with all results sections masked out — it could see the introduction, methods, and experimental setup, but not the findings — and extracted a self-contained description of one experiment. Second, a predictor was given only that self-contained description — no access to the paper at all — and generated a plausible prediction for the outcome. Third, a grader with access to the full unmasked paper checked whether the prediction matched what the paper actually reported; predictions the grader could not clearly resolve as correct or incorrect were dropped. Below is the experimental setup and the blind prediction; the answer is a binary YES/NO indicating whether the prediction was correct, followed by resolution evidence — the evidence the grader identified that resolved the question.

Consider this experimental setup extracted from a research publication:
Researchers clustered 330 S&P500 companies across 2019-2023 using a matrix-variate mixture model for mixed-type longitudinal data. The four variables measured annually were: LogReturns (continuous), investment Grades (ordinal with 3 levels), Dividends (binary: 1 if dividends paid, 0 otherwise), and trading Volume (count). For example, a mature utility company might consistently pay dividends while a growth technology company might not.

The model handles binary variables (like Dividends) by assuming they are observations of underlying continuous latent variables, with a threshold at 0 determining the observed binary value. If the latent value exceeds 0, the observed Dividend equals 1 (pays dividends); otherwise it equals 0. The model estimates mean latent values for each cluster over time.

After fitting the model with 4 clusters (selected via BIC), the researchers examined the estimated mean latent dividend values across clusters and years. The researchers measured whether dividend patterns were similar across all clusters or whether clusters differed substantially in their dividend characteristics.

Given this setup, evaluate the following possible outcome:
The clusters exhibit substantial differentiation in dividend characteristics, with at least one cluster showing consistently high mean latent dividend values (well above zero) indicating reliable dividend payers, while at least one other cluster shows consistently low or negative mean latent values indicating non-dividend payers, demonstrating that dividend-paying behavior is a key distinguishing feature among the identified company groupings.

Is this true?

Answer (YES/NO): YES